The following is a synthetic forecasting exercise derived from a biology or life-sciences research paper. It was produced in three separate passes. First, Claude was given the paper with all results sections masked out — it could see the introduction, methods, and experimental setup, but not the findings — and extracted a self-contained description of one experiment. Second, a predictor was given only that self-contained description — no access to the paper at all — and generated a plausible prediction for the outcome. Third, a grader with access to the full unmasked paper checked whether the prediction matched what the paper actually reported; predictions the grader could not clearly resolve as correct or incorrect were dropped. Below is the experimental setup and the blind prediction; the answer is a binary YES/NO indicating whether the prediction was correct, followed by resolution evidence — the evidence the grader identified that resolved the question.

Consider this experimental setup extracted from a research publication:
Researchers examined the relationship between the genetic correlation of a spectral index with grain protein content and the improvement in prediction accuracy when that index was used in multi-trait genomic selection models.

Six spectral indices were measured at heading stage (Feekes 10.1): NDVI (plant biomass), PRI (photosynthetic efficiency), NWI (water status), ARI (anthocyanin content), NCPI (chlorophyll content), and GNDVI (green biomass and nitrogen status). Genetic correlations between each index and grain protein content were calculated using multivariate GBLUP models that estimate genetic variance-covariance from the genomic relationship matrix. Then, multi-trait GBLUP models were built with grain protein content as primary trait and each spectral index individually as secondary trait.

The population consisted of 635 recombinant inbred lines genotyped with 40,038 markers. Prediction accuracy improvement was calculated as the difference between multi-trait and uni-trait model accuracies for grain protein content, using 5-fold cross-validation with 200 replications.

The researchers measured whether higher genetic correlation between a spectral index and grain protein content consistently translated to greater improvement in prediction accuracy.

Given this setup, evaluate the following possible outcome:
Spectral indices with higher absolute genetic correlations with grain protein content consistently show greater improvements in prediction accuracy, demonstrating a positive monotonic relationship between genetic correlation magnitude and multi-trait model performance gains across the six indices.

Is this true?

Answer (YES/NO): NO